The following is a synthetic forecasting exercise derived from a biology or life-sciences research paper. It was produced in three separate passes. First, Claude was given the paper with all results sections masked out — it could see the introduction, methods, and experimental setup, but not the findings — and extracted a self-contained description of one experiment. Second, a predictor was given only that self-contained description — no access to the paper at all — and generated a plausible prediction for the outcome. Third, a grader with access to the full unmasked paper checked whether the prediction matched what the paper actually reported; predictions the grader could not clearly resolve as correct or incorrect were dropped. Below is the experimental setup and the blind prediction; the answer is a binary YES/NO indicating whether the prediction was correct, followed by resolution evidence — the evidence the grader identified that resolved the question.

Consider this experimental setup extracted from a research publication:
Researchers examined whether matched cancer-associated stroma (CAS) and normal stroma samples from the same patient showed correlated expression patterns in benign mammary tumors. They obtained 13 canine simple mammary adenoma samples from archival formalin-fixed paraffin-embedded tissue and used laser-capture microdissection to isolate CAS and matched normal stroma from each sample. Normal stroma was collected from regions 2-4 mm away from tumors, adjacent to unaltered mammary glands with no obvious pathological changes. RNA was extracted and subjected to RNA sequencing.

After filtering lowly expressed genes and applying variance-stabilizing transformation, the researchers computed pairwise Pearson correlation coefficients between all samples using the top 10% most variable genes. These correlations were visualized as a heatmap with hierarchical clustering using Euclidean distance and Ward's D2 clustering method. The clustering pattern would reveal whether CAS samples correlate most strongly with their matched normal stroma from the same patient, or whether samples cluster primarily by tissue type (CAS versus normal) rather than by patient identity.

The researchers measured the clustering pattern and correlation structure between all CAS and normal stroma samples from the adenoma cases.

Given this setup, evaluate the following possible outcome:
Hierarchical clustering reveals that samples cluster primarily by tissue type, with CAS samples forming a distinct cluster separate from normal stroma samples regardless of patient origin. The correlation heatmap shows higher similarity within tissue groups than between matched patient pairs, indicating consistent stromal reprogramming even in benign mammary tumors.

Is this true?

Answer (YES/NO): YES